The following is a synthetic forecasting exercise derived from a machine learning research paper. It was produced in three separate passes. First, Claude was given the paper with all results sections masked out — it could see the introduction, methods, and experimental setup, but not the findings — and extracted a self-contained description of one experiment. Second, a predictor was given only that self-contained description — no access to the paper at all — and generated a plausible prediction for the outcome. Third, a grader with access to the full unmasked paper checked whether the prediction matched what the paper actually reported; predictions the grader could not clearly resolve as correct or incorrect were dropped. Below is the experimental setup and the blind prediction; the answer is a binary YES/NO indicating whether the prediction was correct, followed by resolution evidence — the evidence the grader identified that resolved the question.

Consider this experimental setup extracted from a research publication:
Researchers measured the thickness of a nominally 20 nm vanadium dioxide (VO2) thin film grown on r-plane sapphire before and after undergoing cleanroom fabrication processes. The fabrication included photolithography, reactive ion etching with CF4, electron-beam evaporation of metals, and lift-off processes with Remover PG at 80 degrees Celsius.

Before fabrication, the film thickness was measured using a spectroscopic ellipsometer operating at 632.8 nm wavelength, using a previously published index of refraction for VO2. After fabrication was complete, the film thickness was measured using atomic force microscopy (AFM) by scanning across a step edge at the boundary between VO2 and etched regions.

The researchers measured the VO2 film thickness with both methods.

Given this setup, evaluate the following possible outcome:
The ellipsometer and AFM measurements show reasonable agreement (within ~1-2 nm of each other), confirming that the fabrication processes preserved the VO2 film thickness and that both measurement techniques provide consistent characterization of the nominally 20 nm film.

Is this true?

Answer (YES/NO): YES